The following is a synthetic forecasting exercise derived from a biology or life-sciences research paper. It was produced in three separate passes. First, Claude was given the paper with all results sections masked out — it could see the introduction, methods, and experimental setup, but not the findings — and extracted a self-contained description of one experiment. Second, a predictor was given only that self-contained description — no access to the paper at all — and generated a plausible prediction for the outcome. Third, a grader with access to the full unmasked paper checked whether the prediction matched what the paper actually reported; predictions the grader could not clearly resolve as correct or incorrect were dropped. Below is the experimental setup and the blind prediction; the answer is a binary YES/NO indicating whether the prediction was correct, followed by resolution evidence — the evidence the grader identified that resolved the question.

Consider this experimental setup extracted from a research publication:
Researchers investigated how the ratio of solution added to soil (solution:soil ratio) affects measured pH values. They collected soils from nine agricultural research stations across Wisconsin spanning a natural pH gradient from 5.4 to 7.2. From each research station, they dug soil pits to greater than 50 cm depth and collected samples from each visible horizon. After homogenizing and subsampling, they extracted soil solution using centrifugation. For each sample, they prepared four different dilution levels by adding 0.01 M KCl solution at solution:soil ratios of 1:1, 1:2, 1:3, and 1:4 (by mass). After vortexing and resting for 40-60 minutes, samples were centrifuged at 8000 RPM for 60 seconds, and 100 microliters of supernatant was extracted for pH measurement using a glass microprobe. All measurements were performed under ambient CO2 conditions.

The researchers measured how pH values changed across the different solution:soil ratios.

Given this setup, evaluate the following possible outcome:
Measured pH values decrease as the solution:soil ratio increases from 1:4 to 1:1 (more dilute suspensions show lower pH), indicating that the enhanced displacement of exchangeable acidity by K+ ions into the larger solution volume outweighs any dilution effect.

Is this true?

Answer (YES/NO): NO